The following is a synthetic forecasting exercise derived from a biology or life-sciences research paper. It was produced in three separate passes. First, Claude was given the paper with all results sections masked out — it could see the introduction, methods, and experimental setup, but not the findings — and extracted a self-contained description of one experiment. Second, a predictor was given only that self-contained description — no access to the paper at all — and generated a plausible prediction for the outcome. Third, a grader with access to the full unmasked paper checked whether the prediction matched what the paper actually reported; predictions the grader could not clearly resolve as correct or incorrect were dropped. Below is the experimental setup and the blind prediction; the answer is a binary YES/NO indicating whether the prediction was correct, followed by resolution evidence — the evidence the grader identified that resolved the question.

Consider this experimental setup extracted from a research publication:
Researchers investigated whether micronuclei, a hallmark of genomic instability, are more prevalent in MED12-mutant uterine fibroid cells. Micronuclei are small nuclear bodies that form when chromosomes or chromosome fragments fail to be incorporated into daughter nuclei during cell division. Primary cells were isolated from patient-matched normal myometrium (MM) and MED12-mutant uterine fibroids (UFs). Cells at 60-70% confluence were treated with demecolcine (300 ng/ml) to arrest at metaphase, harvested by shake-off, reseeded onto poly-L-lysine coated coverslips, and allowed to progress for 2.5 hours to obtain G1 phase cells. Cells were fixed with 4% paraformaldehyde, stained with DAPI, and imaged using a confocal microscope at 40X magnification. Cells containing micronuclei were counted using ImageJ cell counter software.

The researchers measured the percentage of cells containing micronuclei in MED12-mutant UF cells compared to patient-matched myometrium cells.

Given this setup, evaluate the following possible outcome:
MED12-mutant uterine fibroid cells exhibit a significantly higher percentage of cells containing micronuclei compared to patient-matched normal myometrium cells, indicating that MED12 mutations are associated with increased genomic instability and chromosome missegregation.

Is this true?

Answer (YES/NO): YES